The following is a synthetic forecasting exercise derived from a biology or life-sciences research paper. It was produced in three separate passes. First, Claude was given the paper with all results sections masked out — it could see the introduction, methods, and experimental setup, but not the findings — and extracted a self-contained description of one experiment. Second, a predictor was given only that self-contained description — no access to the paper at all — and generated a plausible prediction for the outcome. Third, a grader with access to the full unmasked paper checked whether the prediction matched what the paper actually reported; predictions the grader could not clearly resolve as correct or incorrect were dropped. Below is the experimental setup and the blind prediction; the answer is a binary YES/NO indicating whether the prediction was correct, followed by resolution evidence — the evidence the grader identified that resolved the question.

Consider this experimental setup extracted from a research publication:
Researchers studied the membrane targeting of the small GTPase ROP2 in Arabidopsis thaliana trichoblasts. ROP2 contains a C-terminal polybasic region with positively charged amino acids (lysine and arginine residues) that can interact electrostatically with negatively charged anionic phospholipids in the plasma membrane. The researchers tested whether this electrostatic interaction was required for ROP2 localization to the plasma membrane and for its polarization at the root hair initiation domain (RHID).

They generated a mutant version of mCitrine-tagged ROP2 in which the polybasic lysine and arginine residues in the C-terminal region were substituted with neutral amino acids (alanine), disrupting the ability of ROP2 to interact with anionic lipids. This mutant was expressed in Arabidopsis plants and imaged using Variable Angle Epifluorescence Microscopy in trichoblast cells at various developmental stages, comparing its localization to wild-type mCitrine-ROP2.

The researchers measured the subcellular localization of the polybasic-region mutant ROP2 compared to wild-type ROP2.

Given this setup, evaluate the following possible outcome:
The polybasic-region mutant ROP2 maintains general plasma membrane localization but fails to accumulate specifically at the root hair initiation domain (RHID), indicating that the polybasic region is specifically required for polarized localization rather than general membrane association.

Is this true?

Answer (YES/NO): NO